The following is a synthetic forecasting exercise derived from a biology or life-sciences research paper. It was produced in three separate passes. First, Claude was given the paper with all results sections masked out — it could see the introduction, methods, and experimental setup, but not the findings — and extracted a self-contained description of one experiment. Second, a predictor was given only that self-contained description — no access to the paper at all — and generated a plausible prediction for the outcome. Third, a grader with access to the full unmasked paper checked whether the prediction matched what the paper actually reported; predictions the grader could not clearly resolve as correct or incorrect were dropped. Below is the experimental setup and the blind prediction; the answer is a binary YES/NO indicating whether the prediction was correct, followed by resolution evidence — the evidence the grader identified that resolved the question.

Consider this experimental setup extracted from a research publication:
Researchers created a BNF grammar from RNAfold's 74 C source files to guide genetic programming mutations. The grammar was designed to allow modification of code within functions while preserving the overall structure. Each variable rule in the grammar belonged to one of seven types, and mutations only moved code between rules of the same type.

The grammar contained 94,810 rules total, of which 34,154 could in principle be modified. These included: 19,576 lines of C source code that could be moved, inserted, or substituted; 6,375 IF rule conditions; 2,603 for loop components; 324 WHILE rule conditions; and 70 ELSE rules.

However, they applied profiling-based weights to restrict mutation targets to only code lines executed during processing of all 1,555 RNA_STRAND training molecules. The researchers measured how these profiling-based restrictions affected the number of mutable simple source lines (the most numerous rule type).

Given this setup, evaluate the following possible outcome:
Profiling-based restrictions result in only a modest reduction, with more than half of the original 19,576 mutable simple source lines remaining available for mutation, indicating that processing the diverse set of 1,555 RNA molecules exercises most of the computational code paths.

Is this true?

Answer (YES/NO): NO